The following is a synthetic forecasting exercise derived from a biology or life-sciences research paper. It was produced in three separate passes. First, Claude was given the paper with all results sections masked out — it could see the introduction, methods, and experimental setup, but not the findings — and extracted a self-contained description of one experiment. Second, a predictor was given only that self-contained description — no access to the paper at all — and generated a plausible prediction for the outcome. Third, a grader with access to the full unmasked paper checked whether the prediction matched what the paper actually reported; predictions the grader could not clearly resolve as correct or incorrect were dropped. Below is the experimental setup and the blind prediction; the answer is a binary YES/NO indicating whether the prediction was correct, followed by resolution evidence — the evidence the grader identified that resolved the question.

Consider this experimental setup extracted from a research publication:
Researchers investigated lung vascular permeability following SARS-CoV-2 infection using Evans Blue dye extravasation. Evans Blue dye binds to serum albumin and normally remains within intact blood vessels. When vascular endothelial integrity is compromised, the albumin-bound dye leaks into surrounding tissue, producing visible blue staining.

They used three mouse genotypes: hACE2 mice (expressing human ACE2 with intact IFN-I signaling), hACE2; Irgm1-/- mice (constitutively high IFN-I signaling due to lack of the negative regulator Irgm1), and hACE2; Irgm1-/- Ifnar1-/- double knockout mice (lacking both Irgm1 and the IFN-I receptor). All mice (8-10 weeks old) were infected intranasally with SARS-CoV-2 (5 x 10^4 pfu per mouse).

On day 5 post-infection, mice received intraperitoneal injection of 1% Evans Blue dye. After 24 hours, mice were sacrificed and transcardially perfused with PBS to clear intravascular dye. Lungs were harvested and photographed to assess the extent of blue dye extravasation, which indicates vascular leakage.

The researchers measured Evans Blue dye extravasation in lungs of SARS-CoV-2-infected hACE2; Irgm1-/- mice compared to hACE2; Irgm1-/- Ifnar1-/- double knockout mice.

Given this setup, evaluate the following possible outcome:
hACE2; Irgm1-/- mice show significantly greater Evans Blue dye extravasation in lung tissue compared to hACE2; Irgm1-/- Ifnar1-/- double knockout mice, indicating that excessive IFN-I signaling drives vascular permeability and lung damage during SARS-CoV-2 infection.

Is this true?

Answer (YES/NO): NO